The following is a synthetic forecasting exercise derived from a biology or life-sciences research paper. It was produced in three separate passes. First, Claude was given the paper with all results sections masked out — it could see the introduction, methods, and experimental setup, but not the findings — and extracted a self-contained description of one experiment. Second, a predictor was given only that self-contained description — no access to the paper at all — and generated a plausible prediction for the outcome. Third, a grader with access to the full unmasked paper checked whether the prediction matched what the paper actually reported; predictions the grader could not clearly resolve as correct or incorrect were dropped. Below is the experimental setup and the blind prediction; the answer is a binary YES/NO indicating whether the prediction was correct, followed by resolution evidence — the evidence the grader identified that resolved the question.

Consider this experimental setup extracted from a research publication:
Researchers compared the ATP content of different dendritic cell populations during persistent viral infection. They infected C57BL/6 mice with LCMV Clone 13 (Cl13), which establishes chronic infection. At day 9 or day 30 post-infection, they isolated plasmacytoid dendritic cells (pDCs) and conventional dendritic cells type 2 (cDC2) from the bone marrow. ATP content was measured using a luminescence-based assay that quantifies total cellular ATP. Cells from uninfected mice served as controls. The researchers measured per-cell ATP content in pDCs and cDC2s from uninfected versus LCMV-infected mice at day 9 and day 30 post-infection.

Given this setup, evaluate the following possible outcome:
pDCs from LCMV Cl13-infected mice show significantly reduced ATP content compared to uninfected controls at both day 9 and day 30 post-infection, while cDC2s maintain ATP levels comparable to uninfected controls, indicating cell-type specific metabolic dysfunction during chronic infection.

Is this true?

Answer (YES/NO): YES